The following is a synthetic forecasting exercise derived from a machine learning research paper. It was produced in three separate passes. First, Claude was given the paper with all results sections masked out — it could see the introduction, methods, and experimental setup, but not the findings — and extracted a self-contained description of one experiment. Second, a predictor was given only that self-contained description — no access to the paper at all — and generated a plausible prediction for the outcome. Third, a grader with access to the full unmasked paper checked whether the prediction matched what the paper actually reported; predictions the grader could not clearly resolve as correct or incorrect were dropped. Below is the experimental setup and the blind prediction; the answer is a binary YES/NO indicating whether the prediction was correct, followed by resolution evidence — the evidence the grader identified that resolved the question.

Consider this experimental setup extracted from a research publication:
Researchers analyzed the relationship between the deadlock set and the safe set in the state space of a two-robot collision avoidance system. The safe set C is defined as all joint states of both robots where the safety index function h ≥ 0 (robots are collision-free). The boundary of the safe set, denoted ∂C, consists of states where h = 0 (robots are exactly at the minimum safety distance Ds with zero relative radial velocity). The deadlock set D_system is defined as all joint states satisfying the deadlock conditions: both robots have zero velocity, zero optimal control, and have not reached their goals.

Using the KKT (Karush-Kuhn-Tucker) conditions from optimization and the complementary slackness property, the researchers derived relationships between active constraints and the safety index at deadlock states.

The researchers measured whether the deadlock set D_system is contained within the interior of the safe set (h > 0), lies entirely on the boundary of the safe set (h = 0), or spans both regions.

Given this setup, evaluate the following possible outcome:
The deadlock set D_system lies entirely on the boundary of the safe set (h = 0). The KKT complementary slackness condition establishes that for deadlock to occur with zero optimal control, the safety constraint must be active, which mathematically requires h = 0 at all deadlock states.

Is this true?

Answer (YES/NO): YES